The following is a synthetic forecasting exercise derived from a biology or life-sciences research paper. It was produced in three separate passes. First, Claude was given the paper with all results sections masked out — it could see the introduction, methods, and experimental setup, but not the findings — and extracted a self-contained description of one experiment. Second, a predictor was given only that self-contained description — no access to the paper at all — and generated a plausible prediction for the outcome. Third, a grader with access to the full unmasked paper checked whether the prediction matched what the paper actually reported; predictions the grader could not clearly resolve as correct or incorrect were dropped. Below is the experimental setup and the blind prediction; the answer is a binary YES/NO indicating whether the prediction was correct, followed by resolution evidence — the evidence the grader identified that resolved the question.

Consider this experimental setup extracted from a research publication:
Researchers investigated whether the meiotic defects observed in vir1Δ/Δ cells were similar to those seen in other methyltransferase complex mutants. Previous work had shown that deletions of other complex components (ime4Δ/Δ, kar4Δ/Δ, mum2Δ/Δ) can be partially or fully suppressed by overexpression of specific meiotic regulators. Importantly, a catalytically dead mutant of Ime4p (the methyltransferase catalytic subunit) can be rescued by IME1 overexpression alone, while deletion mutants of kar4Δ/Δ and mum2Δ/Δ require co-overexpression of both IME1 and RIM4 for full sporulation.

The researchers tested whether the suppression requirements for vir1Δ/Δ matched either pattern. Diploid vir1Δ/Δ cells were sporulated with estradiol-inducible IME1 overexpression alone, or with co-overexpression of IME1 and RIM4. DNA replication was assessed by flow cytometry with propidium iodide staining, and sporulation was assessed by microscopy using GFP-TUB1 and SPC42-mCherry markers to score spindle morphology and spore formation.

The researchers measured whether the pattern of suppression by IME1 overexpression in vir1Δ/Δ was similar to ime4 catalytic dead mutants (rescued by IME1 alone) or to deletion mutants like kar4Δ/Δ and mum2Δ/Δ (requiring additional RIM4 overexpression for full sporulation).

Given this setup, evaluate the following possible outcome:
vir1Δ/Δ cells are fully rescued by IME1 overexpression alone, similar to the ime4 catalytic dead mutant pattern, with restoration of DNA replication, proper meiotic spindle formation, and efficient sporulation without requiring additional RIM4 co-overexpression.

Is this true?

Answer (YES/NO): NO